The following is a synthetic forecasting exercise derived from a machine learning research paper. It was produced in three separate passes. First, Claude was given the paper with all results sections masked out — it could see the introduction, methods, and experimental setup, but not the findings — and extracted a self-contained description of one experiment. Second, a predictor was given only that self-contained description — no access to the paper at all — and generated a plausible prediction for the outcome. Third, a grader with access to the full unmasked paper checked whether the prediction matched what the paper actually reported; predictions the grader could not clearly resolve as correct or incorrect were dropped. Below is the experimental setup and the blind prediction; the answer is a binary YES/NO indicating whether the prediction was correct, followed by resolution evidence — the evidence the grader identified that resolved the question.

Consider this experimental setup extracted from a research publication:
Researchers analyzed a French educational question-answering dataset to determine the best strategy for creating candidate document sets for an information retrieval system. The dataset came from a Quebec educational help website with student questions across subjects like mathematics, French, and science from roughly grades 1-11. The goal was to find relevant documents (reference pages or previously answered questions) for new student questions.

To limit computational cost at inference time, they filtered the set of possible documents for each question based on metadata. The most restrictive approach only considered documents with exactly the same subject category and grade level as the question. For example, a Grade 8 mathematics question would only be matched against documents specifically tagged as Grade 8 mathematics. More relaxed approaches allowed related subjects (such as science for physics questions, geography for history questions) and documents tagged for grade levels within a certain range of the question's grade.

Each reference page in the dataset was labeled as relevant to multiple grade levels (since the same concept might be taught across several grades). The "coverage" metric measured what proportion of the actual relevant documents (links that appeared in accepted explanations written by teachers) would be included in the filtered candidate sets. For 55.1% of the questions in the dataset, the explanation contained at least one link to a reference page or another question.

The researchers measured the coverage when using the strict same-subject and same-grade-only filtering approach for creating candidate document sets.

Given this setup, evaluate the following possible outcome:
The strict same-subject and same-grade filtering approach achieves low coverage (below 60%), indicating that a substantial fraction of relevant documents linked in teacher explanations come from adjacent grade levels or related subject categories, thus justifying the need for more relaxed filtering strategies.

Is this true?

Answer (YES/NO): NO